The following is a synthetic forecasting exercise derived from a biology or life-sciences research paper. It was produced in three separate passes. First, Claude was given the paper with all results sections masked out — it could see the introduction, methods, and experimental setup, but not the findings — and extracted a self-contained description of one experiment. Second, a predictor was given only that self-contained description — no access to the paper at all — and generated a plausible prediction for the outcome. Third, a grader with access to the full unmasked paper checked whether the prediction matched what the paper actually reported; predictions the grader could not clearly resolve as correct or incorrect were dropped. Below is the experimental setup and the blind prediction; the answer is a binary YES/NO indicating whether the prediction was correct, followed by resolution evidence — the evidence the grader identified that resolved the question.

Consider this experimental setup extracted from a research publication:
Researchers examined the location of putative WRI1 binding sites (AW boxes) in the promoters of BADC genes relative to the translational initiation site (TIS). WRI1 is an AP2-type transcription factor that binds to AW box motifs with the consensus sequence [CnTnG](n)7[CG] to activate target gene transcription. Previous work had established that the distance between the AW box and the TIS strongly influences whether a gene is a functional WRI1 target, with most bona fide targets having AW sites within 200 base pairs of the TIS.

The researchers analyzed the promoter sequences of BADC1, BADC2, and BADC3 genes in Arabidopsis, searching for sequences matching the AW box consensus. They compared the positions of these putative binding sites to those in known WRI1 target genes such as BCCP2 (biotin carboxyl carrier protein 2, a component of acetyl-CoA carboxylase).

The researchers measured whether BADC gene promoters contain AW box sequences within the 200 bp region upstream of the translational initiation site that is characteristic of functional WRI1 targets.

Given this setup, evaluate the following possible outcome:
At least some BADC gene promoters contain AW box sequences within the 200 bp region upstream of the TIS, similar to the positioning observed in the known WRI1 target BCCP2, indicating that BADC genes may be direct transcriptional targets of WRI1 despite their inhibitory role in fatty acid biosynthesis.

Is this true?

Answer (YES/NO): YES